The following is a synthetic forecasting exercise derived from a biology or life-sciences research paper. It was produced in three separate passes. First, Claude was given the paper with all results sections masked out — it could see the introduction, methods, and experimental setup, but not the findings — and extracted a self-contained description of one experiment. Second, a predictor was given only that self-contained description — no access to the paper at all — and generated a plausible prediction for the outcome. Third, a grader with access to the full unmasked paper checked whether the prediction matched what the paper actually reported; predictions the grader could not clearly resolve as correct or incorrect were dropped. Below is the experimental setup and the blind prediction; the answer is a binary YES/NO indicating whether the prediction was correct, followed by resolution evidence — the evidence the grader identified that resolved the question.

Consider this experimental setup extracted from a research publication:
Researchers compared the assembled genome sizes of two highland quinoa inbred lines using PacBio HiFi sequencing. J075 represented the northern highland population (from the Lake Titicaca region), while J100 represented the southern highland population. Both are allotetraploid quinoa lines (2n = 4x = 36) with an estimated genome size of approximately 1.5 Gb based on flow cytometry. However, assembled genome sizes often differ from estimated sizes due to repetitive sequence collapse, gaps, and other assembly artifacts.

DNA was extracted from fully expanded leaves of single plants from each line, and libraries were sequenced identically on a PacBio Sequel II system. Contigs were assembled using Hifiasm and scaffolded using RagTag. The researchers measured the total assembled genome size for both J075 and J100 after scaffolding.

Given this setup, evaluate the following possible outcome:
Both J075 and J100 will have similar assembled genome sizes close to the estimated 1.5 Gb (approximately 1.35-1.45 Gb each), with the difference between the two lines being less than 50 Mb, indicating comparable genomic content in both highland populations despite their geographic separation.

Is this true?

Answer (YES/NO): NO